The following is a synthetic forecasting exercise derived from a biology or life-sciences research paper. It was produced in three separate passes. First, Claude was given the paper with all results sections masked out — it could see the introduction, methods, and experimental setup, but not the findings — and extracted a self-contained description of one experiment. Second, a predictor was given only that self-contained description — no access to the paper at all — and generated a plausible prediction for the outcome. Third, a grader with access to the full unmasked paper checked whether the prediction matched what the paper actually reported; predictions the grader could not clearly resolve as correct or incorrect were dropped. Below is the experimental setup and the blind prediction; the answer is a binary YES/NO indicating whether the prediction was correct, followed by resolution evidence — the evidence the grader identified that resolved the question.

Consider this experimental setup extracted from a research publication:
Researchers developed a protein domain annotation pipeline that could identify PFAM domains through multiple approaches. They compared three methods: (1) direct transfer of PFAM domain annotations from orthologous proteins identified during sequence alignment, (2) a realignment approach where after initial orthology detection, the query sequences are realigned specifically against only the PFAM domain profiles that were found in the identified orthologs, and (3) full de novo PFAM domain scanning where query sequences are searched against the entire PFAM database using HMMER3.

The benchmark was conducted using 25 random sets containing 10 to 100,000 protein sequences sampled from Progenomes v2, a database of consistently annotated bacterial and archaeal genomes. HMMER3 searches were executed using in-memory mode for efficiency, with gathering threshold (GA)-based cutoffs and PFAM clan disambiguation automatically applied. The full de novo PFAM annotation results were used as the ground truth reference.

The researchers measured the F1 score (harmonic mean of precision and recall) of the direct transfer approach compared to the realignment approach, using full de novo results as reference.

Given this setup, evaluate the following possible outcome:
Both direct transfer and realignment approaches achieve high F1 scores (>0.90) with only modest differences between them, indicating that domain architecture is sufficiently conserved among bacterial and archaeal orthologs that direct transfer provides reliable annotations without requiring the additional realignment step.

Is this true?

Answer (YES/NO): NO